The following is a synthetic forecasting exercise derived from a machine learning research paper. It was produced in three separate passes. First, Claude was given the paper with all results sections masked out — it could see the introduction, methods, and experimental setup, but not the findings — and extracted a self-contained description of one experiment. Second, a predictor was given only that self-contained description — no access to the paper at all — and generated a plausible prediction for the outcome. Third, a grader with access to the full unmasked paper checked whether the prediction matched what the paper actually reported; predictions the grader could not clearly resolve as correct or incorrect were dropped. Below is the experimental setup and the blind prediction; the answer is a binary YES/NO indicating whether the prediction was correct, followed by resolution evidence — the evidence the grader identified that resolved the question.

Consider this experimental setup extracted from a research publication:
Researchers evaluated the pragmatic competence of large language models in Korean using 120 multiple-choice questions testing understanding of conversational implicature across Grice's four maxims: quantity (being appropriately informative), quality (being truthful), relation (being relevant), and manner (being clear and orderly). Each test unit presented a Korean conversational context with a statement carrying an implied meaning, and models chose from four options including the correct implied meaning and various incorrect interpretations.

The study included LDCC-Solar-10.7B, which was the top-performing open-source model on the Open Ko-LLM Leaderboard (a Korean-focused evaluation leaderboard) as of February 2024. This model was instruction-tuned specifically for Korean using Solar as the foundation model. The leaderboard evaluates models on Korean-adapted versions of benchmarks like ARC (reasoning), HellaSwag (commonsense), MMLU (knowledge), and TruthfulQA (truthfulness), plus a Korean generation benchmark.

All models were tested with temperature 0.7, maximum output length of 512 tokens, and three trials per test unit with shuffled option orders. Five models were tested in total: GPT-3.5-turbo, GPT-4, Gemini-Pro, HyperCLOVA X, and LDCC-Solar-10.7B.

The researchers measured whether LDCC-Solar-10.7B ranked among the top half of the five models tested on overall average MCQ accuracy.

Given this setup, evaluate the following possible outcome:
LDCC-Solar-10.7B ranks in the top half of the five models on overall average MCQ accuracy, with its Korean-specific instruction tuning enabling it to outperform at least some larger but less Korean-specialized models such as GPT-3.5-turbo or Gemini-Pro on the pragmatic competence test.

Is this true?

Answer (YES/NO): NO